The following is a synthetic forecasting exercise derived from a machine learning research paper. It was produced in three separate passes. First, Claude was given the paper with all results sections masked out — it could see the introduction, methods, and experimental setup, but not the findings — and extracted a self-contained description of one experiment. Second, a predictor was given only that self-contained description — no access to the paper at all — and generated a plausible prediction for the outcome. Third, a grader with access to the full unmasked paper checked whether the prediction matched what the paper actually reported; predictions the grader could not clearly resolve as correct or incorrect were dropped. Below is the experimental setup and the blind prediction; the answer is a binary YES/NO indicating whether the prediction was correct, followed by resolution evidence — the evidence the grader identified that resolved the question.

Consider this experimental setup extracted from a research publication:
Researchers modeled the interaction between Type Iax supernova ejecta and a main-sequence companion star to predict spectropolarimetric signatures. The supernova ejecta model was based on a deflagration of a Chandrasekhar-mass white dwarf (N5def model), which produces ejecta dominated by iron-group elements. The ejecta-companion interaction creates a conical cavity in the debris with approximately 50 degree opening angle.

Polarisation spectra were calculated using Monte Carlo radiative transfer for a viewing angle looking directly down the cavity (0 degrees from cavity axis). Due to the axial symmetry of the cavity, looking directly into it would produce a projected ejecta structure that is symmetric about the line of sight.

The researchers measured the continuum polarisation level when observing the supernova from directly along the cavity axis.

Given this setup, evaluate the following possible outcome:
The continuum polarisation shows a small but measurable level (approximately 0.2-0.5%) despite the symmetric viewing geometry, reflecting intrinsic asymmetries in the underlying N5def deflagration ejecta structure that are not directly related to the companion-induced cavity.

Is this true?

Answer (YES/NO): NO